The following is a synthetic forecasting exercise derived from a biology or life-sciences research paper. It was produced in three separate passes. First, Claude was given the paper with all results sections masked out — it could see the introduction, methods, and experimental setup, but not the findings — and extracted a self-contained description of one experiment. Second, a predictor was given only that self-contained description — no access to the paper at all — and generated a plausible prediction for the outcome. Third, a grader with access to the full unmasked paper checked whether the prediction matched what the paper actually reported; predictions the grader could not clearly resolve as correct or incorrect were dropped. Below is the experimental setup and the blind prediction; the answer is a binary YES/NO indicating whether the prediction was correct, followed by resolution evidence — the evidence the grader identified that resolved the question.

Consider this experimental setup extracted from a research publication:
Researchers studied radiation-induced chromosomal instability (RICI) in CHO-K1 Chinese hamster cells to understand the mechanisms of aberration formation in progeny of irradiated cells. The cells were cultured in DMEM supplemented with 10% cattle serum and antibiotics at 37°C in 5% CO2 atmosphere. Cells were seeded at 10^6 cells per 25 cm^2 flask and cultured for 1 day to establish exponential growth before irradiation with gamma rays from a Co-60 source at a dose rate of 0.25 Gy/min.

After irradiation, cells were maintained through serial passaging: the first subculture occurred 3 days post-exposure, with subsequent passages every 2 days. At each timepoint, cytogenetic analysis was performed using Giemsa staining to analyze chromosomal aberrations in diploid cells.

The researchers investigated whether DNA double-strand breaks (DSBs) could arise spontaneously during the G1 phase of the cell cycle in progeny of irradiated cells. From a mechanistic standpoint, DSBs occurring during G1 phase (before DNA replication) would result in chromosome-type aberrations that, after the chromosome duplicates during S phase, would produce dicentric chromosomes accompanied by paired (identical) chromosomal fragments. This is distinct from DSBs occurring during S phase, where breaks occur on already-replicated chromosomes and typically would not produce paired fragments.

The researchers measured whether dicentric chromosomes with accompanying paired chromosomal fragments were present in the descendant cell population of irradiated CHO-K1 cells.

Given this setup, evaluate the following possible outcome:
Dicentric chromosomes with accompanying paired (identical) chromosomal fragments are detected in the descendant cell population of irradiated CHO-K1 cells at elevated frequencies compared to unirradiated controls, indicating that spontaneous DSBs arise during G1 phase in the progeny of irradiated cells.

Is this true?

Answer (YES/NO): NO